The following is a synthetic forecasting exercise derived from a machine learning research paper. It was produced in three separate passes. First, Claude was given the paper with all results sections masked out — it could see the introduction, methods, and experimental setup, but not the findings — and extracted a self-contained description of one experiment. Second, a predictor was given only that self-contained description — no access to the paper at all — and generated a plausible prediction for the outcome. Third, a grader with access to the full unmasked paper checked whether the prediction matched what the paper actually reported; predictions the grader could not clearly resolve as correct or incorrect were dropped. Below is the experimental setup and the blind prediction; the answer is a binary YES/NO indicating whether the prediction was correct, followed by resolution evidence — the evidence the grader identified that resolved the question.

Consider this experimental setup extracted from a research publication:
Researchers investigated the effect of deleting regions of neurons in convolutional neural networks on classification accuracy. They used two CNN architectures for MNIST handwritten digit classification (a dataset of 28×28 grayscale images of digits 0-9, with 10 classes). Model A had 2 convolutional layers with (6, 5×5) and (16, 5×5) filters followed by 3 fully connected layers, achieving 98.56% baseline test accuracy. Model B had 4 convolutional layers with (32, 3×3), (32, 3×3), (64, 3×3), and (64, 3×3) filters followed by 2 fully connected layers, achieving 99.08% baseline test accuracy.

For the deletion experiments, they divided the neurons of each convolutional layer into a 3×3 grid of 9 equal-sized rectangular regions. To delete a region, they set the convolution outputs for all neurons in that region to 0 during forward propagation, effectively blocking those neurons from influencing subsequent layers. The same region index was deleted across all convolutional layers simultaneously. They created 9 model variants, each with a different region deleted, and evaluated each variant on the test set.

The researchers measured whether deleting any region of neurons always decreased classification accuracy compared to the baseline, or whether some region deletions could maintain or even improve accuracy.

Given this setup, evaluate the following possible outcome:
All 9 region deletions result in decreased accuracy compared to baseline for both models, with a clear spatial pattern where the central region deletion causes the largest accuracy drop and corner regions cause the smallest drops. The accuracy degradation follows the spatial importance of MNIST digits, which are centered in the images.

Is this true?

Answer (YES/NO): YES